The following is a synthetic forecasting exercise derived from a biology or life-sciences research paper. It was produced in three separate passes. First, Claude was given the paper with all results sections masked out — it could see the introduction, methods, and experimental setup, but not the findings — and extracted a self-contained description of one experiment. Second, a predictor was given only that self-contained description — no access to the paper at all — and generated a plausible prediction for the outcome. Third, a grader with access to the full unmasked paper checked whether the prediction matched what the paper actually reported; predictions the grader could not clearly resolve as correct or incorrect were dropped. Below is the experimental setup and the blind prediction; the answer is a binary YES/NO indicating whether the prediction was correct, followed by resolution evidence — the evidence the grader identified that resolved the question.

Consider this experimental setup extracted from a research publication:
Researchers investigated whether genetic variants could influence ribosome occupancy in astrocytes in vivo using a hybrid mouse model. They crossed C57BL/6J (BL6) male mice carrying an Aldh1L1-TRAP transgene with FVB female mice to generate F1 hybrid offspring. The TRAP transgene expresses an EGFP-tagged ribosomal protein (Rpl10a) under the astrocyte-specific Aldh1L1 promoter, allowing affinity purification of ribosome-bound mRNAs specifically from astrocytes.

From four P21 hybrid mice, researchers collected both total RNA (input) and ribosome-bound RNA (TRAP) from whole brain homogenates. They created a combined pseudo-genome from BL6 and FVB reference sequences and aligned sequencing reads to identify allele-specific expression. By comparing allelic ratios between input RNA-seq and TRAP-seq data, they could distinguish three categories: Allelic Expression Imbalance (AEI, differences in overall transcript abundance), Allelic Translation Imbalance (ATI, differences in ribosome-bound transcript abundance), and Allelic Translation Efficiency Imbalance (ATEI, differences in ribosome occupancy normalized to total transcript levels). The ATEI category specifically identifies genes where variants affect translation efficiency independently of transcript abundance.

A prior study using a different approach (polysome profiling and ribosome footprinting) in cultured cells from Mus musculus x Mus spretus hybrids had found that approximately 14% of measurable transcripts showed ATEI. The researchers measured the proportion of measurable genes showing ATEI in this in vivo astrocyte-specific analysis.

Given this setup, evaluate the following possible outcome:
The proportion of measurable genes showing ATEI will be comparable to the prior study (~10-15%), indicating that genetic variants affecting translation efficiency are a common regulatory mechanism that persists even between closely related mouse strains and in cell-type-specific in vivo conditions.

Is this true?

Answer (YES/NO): NO